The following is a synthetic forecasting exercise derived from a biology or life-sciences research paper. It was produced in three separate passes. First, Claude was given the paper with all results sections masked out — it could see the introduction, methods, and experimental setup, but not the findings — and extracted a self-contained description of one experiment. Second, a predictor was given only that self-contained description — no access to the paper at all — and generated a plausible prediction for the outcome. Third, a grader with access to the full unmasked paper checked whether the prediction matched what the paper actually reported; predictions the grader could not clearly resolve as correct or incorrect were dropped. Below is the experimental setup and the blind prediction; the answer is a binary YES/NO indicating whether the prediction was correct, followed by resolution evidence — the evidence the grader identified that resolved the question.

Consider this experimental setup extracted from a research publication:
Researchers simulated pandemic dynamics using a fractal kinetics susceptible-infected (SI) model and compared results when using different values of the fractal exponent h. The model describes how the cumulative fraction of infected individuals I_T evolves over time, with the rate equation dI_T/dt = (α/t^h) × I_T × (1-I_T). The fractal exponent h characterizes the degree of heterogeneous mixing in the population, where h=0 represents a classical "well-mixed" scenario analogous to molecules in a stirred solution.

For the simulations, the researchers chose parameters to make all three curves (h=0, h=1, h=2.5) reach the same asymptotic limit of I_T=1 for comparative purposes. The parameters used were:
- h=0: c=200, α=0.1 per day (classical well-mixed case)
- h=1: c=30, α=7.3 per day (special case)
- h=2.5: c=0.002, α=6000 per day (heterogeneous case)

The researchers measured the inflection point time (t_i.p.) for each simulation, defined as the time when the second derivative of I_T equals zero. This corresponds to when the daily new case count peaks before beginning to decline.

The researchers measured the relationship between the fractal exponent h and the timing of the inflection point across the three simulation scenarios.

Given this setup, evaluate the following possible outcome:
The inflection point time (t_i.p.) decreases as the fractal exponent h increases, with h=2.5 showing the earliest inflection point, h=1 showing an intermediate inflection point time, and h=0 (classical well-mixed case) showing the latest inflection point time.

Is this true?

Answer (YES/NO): YES